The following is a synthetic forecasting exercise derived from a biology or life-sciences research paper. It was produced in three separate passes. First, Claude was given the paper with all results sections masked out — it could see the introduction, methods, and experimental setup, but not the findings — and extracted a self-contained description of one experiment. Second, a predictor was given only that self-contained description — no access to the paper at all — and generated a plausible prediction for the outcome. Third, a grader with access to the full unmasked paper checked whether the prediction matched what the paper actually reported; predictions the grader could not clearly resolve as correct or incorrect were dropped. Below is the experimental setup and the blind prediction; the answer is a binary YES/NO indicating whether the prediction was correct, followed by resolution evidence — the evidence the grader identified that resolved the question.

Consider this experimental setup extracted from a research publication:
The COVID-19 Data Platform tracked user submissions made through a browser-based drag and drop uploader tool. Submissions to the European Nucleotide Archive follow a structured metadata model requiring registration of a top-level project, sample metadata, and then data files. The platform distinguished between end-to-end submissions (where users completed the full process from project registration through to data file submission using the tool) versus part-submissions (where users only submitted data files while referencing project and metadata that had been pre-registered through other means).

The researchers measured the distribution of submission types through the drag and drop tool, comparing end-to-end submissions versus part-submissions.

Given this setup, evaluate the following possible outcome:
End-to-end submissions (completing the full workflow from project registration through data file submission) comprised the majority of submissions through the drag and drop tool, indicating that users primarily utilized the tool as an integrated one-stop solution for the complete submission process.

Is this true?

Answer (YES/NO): NO